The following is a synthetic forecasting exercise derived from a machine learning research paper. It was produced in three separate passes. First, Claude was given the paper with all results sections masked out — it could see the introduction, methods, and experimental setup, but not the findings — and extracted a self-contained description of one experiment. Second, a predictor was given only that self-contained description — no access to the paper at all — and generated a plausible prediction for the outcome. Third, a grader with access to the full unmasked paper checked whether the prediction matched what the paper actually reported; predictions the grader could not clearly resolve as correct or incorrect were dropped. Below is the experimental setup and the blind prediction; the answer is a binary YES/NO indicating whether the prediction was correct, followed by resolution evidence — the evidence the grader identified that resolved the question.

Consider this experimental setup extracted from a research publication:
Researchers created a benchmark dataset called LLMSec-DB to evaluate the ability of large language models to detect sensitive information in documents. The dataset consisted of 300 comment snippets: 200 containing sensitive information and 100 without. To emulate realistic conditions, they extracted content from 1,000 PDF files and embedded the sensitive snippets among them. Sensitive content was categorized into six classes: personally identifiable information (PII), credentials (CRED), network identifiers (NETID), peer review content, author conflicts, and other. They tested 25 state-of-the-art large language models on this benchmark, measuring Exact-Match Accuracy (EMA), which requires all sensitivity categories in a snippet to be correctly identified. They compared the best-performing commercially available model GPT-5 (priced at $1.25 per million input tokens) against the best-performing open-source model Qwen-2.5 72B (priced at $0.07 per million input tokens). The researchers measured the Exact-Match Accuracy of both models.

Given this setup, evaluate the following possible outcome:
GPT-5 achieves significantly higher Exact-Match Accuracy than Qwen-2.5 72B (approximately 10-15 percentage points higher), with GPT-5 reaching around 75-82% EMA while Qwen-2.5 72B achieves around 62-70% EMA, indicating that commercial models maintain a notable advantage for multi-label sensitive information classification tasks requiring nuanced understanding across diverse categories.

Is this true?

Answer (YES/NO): NO